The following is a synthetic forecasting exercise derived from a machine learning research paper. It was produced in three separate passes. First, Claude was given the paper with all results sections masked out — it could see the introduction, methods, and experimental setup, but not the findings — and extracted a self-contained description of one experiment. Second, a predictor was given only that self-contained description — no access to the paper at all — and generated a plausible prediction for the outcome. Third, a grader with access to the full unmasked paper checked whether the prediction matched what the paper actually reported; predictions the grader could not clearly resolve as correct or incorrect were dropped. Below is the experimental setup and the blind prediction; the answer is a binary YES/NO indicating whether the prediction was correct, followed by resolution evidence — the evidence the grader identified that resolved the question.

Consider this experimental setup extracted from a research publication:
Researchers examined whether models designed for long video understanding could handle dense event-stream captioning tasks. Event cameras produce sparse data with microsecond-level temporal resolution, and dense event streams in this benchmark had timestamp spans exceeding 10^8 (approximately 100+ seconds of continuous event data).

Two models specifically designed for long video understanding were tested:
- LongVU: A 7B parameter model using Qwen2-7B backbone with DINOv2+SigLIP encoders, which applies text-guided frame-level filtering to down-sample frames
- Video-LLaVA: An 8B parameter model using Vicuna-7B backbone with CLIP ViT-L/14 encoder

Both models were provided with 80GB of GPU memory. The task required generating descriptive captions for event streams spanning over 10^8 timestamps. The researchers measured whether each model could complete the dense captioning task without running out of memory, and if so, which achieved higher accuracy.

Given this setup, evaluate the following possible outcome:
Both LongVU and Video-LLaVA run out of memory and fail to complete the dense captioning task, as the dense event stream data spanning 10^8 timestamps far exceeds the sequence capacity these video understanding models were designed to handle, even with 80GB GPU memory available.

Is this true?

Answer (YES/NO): NO